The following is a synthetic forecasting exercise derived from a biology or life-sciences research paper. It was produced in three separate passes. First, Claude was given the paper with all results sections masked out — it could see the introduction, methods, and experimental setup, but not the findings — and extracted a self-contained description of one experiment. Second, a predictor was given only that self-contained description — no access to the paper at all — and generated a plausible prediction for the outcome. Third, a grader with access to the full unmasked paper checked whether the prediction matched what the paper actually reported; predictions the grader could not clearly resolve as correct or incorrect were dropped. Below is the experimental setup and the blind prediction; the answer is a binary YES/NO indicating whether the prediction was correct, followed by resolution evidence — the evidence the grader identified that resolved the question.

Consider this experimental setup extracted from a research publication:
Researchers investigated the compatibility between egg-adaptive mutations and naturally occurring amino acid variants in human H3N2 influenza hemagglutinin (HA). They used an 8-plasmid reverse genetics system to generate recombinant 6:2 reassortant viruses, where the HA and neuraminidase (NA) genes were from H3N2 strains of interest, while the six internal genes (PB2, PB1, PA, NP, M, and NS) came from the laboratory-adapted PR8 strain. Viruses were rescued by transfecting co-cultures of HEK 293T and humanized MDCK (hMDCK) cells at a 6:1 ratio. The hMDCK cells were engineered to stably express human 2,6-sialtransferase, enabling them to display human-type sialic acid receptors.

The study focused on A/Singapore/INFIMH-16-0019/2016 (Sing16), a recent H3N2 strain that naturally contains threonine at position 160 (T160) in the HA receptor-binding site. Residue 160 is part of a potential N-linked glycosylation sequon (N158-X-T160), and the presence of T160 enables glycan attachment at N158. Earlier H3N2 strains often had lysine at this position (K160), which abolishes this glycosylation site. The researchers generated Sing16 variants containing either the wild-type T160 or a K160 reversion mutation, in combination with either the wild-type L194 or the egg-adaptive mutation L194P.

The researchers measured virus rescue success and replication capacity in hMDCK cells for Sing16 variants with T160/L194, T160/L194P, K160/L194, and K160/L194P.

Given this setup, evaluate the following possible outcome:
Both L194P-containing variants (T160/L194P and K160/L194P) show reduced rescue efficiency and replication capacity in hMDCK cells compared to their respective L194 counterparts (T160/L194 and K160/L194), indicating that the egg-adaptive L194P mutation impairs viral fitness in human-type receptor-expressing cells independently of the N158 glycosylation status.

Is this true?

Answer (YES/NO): NO